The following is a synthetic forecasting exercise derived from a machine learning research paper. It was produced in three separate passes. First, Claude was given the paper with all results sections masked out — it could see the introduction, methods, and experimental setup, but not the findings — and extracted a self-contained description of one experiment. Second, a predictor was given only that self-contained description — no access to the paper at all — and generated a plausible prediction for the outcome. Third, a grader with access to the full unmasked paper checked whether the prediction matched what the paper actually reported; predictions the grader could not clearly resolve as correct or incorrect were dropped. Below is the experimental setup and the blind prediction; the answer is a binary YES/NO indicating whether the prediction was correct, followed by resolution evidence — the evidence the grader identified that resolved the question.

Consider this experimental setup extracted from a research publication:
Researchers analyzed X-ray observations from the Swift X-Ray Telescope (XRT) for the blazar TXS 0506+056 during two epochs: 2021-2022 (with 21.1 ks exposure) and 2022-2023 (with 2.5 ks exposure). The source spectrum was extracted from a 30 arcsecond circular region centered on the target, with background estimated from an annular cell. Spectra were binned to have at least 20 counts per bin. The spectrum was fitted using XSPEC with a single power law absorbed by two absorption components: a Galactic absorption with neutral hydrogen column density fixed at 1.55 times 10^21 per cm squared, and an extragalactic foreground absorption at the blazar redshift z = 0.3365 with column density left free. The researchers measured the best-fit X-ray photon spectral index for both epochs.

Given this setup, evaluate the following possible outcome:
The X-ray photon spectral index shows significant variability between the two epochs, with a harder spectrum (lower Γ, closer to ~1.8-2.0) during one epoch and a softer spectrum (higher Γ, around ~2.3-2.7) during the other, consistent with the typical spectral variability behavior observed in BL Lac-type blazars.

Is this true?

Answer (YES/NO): NO